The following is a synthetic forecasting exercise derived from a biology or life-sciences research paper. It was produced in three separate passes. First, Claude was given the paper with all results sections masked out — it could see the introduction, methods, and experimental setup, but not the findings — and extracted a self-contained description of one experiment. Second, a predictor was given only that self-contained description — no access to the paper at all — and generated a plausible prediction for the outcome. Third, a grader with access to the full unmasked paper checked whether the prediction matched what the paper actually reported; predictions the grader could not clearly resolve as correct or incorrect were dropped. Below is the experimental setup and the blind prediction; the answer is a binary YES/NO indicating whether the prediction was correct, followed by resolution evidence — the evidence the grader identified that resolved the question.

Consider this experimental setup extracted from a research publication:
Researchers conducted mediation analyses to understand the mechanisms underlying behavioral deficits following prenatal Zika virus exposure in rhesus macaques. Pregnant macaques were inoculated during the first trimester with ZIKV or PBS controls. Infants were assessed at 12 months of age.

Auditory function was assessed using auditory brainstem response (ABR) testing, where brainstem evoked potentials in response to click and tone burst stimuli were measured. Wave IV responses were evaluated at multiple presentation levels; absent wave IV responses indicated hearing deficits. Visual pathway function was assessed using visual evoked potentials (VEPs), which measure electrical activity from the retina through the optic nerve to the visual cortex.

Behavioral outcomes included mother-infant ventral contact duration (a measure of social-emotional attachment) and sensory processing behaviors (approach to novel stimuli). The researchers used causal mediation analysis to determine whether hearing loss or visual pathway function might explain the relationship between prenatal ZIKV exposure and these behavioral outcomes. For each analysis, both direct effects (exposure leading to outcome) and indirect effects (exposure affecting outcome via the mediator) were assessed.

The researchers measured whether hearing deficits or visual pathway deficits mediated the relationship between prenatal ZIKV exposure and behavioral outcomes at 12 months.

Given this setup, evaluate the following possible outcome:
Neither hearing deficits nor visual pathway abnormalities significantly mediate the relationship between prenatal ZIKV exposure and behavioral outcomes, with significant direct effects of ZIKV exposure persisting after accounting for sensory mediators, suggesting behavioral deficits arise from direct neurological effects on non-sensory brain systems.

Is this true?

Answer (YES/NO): YES